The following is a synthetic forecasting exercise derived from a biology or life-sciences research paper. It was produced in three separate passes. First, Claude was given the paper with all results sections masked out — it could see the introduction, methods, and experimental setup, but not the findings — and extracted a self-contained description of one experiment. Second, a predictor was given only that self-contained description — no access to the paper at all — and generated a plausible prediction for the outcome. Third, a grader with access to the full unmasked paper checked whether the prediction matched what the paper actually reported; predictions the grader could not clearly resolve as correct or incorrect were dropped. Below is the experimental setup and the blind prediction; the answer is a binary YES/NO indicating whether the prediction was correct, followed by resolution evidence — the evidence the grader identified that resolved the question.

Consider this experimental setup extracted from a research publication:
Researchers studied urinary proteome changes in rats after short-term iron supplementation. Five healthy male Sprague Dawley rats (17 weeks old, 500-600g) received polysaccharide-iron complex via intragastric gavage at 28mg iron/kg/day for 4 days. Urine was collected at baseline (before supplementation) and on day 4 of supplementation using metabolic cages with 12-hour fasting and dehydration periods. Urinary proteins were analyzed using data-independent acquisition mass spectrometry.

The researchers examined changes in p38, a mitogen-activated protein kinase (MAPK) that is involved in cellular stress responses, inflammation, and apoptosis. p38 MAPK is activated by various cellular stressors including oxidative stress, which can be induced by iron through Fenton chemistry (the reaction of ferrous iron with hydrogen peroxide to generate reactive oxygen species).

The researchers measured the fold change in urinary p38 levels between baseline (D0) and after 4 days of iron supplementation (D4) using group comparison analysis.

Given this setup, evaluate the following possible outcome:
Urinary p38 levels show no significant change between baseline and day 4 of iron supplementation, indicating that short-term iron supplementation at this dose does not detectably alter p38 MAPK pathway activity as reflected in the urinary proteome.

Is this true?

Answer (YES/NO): NO